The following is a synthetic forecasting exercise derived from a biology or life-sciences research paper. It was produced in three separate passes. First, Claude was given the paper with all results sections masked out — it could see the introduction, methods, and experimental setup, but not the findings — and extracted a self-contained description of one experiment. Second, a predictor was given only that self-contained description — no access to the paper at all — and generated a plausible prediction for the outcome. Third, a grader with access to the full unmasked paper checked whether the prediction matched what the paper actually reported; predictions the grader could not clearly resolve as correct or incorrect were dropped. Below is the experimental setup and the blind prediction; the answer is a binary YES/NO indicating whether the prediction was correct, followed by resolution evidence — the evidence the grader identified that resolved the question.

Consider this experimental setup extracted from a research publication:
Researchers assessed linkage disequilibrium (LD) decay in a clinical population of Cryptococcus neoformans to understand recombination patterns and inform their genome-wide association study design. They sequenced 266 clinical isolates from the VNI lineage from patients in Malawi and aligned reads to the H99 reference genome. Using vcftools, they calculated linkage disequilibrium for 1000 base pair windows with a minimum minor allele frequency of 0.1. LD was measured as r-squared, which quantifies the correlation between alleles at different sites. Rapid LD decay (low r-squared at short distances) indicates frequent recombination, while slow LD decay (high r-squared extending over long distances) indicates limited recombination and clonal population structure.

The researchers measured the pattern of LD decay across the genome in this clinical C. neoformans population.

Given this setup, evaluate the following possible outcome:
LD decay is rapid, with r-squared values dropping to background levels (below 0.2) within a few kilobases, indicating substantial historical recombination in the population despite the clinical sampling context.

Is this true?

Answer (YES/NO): NO